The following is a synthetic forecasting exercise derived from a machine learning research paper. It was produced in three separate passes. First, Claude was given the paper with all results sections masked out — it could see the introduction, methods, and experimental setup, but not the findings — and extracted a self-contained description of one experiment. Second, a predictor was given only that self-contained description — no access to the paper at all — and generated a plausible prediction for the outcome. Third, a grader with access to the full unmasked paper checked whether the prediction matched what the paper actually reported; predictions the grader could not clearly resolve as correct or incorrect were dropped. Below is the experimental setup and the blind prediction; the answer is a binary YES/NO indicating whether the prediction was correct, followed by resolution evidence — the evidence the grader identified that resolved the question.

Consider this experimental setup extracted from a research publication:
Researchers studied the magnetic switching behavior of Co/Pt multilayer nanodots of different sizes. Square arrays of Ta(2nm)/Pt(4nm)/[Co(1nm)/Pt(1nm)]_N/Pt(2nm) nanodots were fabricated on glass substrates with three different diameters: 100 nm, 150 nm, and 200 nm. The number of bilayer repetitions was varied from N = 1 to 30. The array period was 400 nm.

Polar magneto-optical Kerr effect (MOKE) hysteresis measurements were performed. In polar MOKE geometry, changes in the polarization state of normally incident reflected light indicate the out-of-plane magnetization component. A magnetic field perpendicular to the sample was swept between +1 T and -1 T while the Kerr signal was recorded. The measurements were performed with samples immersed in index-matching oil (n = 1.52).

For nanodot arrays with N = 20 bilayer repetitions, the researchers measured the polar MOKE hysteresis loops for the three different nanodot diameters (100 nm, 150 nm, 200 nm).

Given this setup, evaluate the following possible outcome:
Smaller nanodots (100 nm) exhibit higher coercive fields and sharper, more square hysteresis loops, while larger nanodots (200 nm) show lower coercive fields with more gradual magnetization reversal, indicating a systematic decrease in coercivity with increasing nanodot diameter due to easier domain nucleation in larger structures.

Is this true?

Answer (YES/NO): NO